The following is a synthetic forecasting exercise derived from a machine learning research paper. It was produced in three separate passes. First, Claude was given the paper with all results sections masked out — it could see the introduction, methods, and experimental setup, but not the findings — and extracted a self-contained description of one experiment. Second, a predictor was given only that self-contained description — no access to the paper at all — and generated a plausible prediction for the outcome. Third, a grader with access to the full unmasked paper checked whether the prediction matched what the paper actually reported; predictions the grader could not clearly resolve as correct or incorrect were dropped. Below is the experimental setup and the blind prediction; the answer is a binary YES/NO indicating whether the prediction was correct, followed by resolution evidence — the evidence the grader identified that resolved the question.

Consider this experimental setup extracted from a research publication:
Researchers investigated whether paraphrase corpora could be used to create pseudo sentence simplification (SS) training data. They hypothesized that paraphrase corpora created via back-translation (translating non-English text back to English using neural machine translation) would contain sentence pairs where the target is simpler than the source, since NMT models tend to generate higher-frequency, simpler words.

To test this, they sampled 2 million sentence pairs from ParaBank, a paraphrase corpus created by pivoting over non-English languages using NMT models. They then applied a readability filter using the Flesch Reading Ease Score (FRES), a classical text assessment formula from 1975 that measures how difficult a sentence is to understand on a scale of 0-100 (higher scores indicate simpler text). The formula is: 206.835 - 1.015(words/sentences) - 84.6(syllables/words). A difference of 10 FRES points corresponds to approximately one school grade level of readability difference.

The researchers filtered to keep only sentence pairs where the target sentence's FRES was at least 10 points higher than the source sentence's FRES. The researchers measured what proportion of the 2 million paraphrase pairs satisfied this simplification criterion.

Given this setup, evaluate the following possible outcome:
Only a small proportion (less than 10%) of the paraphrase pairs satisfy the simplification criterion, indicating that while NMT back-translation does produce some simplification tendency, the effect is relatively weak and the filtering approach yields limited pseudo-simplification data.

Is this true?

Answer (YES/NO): NO